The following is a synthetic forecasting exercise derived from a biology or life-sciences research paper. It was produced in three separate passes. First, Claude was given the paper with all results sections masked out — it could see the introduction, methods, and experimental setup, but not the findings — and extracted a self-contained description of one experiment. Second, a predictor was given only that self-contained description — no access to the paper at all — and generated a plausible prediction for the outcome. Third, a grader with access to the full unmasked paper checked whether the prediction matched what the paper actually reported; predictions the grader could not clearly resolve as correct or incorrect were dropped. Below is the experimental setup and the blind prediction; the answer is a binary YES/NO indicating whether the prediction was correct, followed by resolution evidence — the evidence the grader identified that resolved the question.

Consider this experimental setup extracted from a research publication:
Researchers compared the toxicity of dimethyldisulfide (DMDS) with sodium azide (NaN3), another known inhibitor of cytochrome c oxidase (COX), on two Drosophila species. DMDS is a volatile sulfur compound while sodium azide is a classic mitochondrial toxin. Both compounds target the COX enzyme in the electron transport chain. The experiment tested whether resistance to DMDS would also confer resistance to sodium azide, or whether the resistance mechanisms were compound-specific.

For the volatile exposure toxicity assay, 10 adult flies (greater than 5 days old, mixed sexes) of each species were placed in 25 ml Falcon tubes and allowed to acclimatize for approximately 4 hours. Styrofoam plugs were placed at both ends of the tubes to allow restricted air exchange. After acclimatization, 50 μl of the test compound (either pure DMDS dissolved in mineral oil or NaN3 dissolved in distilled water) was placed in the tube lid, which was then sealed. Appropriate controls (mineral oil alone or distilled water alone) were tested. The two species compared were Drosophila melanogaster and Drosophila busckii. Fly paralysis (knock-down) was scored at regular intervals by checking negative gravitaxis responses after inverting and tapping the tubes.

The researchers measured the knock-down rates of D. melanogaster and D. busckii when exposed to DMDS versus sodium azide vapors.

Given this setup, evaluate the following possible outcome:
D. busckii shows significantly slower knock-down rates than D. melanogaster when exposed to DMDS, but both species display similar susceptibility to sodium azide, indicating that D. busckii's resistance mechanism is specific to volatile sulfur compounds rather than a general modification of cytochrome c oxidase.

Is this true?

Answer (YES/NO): NO